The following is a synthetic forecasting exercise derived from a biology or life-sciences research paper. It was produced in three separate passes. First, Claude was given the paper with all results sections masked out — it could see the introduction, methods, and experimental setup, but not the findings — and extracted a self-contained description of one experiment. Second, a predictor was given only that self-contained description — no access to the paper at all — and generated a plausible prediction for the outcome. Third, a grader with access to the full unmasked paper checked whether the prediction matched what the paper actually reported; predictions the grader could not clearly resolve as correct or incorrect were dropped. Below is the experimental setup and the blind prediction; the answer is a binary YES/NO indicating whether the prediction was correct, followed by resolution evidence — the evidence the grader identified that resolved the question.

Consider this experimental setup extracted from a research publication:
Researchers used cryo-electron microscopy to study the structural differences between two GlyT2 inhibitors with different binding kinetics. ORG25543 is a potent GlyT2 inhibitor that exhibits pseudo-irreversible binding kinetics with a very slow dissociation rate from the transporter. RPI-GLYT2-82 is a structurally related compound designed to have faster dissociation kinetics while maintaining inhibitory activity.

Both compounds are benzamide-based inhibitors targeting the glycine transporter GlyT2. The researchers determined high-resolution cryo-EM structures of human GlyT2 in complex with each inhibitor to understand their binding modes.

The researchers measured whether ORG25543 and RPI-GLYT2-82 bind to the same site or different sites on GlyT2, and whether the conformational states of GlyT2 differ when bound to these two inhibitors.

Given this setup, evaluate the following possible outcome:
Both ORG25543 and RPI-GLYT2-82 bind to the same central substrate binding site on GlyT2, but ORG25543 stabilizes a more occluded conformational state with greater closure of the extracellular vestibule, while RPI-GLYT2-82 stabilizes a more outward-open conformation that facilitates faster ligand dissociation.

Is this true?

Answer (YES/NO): NO